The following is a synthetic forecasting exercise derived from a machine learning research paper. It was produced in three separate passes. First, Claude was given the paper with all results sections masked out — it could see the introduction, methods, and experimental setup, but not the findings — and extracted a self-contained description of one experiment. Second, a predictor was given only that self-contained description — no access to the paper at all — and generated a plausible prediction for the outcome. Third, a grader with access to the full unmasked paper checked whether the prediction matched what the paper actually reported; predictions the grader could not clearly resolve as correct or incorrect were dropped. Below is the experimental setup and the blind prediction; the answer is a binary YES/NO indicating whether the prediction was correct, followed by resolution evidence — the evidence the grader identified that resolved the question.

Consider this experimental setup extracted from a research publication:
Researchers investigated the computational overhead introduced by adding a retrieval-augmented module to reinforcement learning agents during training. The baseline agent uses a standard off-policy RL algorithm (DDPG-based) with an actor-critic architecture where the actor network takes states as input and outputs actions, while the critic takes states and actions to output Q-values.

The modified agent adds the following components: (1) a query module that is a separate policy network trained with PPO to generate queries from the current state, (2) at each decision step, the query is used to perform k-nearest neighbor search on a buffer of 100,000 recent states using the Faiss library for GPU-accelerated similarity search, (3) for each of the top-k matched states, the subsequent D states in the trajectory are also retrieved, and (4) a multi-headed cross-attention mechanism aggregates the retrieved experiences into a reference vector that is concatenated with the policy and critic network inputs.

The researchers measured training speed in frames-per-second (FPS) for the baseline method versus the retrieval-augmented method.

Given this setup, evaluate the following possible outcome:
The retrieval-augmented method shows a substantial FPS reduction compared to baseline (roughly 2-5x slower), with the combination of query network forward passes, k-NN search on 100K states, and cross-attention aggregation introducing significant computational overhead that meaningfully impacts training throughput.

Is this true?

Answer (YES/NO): NO